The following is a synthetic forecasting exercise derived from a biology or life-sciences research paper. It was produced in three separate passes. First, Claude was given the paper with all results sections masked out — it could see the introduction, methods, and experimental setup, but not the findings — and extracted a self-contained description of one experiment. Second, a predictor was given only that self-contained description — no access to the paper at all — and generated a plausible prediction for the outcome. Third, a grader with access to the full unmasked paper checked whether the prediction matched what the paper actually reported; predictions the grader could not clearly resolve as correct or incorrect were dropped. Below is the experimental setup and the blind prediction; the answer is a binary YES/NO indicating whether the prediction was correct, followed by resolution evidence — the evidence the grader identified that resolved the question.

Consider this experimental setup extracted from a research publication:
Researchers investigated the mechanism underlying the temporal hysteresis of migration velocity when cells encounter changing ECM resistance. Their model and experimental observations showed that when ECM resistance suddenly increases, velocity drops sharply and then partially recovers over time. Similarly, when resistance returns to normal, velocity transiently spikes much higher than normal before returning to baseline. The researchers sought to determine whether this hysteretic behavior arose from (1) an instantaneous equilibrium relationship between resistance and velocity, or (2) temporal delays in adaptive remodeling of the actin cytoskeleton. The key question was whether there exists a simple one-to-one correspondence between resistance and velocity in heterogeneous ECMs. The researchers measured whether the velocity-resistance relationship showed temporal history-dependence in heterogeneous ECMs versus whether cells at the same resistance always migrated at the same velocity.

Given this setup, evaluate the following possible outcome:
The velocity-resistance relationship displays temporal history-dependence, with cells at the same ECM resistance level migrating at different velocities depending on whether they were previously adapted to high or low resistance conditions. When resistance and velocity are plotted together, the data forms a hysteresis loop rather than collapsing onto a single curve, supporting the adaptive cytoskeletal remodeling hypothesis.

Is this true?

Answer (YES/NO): YES